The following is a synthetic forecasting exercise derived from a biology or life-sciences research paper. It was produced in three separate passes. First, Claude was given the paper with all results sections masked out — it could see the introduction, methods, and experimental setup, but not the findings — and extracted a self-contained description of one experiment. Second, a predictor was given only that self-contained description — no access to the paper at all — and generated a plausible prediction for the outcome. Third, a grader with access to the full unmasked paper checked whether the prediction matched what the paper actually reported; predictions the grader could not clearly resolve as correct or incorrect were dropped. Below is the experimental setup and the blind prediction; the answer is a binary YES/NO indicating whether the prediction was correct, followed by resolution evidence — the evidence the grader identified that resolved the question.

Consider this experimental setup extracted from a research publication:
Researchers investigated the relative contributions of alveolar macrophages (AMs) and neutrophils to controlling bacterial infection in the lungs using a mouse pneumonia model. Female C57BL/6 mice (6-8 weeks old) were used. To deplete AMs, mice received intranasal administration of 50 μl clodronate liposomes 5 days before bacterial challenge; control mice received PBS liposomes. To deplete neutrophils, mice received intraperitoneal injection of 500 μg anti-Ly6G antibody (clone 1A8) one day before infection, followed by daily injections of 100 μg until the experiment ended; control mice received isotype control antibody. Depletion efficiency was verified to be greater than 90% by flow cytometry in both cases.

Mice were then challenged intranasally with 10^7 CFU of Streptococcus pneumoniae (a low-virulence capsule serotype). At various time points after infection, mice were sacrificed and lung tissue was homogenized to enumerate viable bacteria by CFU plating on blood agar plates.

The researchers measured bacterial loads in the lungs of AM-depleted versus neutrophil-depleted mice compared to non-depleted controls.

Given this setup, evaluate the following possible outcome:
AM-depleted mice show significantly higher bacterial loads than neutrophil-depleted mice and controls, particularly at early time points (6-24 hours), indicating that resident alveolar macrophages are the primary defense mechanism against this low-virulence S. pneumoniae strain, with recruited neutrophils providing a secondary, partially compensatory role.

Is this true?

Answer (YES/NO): NO